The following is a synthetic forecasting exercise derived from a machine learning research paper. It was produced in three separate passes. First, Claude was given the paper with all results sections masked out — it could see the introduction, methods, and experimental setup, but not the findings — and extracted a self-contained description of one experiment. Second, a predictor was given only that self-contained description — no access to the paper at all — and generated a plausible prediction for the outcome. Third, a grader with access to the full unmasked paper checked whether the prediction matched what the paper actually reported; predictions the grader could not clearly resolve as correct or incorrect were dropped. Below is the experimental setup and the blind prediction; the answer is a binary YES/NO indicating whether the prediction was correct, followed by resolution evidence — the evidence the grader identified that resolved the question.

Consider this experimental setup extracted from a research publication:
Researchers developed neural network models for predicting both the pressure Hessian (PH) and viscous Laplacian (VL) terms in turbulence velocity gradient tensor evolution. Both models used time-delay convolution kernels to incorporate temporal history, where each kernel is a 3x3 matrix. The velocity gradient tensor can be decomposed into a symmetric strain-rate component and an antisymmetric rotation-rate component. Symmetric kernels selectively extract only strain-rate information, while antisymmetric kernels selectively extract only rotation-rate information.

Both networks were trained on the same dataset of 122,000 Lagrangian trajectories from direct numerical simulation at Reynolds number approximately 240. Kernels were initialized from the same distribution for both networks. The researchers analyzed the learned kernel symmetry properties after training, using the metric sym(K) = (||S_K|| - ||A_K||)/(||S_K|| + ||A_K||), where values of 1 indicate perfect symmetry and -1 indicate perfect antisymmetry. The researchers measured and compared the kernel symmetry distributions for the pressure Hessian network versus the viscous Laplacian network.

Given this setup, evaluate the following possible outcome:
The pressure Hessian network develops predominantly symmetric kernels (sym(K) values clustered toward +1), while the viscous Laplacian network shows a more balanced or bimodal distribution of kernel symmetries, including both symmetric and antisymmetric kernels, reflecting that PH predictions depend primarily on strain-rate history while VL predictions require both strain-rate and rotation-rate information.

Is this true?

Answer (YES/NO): NO